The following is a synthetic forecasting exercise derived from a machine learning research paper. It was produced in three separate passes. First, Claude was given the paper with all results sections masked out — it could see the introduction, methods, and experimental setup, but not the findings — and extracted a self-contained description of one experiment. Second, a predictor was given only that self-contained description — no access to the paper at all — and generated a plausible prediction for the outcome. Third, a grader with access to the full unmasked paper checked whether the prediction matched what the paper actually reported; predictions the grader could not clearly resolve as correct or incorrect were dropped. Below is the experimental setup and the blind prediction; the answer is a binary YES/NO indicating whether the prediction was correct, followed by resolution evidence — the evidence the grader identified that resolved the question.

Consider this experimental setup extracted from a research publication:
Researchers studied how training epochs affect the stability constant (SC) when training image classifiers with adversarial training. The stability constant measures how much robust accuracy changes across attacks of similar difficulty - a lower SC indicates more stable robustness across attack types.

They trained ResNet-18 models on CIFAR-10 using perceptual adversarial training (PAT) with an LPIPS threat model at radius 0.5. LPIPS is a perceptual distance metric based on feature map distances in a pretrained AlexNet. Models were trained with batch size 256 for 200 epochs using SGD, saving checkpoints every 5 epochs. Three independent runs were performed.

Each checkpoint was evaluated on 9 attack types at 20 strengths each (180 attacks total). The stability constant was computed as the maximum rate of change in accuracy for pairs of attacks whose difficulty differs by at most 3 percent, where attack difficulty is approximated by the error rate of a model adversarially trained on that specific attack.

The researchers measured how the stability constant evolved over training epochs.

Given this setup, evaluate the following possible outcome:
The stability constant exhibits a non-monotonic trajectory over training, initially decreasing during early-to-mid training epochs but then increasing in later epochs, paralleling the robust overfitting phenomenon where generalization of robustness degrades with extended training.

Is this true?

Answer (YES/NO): NO